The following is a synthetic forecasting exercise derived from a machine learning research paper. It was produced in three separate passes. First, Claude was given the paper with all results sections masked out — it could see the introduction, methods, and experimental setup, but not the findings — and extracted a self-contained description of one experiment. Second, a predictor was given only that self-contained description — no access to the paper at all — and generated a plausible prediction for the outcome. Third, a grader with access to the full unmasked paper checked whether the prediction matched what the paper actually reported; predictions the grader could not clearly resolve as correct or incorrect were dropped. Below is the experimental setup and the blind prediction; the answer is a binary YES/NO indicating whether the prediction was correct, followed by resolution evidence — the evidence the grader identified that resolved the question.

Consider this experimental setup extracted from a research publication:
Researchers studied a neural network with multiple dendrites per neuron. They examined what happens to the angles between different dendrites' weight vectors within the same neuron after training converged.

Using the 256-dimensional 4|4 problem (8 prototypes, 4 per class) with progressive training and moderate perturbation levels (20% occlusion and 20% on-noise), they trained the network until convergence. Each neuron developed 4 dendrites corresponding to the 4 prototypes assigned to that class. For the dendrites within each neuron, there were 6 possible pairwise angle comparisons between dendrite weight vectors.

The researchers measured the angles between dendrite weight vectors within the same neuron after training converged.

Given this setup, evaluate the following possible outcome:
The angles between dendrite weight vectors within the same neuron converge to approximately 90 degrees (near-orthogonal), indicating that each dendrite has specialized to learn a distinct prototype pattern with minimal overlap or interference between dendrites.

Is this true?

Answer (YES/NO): NO